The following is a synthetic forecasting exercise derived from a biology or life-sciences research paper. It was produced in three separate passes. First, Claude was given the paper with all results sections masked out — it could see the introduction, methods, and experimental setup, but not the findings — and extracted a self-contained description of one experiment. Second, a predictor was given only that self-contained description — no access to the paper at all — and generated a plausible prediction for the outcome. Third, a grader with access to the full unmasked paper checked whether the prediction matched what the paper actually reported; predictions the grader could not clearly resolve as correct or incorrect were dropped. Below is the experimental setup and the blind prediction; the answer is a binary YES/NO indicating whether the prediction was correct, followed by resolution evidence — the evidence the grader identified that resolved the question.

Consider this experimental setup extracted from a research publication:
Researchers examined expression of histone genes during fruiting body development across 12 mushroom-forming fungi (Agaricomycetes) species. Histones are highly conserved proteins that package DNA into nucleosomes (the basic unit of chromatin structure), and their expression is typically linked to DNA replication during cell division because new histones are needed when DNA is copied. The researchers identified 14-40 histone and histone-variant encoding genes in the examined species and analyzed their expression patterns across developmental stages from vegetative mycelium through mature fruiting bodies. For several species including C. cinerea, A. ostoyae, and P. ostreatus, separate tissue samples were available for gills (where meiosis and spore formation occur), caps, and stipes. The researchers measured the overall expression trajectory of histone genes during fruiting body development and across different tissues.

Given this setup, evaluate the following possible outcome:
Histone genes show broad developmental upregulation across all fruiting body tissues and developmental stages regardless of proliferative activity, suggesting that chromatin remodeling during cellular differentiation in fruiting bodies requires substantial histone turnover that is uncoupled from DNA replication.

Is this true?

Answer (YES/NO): NO